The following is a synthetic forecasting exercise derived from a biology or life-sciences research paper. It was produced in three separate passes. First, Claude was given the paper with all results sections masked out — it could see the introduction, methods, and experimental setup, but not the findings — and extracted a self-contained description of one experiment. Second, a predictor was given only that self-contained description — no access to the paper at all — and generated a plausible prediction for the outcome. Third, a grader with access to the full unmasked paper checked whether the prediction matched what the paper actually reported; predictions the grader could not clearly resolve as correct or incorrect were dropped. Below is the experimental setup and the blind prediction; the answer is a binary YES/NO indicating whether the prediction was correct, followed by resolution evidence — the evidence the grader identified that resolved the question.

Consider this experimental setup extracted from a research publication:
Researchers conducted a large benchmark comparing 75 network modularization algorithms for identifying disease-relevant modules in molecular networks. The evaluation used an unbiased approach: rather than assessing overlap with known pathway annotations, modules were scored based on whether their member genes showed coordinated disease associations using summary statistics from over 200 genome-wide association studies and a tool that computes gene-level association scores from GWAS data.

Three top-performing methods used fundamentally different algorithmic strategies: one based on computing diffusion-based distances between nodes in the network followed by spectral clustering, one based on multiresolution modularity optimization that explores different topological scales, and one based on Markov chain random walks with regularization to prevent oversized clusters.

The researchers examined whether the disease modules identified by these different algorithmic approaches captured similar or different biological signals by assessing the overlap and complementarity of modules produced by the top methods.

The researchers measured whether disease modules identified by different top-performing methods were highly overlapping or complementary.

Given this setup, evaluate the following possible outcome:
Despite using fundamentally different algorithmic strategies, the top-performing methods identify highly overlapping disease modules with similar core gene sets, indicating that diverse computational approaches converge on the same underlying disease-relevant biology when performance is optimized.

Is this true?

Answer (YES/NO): NO